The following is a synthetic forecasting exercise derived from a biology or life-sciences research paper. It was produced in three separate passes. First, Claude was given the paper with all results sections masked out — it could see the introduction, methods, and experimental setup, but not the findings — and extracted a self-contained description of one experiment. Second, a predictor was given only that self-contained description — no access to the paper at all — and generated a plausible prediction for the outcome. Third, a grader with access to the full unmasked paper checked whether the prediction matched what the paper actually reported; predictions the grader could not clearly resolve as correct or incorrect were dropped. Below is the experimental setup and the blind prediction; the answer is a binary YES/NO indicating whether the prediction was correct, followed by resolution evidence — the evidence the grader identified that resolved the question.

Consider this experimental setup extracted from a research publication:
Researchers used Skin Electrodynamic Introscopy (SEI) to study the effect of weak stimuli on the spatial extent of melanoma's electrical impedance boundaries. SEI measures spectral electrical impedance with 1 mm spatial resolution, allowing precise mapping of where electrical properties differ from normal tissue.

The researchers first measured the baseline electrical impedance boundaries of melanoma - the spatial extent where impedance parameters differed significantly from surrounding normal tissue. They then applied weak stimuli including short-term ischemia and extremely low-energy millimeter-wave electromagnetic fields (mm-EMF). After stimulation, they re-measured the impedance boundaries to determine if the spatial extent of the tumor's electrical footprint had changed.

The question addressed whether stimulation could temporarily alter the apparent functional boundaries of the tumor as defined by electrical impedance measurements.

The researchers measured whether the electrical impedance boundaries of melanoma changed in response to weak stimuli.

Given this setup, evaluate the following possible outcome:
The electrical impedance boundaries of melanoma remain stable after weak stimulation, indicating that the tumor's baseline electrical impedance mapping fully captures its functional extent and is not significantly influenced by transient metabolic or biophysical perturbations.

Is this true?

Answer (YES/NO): NO